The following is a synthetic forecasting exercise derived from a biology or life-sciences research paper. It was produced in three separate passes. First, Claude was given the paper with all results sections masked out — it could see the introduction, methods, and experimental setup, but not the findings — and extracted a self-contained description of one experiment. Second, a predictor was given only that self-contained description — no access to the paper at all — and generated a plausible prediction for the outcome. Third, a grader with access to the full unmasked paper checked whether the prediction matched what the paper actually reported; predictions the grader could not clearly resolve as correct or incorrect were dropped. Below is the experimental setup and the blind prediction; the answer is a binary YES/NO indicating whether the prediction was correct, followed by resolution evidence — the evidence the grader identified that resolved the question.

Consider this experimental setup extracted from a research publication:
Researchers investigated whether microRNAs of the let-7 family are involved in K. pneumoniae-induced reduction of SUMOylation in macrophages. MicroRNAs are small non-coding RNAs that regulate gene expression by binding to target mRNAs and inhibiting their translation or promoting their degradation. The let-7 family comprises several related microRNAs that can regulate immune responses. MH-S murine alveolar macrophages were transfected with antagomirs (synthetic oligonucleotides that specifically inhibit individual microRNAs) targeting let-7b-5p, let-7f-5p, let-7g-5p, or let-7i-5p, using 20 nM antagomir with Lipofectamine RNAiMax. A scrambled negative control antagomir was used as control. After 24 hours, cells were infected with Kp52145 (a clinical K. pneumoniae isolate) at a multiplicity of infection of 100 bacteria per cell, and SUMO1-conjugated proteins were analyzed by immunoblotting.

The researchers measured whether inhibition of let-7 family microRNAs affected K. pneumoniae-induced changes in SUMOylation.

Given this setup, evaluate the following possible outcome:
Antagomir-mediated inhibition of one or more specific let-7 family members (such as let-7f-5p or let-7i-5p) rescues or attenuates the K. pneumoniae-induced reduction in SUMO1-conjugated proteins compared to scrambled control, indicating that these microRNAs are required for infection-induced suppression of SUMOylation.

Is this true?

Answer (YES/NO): YES